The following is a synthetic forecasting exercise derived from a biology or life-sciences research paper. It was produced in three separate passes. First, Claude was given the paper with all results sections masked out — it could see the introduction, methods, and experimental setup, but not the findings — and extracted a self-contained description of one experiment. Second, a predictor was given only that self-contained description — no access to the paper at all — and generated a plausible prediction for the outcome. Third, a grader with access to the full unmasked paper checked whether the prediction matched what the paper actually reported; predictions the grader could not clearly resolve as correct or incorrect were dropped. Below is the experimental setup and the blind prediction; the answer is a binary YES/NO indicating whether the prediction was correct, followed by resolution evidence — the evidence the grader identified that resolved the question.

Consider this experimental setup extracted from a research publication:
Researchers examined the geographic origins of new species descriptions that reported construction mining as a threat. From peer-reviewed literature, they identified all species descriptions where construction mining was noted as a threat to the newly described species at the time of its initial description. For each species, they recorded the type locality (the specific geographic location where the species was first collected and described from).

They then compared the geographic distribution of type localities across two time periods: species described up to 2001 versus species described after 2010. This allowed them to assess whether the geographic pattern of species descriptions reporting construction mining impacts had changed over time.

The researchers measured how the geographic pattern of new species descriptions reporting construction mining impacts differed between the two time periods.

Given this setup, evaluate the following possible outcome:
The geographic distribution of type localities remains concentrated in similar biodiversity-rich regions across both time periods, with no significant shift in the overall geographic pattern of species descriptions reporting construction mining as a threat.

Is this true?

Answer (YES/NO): NO